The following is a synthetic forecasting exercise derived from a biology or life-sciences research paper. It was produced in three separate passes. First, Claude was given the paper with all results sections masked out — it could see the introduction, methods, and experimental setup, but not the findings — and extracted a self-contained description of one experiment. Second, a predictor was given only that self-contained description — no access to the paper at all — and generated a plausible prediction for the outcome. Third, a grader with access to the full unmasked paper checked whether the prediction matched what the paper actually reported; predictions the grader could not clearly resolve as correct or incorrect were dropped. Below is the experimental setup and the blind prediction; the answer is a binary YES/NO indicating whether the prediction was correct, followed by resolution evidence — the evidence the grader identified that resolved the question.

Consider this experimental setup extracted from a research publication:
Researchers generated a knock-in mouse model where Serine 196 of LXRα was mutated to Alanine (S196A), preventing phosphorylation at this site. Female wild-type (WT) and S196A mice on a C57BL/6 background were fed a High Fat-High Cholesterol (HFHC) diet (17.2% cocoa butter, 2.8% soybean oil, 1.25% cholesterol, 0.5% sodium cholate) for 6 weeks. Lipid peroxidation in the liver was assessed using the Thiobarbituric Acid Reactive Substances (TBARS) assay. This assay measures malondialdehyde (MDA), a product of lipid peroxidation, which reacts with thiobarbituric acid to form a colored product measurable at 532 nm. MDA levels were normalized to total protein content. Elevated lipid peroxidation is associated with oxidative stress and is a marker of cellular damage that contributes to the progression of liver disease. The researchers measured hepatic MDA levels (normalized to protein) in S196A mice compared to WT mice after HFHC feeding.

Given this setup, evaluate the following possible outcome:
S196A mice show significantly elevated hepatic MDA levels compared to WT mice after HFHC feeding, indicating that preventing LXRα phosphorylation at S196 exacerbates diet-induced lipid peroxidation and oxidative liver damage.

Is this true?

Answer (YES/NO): NO